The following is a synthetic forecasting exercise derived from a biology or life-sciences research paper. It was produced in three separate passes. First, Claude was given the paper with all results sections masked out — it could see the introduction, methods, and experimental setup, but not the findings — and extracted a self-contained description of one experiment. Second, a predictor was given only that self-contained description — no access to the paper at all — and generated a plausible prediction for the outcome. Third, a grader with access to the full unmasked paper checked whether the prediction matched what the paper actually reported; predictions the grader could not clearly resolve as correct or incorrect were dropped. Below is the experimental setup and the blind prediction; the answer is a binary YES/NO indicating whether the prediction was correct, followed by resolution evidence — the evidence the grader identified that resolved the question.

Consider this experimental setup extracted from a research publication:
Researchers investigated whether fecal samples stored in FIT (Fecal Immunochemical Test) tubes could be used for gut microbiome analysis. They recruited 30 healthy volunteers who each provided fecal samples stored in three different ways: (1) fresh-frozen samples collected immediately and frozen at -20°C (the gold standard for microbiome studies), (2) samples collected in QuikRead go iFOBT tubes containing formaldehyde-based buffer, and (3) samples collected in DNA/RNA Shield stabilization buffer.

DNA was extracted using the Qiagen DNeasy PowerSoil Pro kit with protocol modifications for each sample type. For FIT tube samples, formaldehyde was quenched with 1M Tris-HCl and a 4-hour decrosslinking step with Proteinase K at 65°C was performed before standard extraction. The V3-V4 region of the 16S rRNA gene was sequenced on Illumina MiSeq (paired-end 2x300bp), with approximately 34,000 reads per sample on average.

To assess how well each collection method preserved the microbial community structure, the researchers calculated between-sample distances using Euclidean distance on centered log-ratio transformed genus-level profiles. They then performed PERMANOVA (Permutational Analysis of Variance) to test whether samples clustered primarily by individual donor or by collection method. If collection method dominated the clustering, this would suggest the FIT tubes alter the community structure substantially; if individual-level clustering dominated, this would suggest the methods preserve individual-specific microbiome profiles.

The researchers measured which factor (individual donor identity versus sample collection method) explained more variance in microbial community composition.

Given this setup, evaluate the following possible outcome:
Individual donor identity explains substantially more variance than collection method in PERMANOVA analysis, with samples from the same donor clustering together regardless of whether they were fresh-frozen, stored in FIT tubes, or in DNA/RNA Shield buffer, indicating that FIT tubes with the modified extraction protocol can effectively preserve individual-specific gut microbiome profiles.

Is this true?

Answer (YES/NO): YES